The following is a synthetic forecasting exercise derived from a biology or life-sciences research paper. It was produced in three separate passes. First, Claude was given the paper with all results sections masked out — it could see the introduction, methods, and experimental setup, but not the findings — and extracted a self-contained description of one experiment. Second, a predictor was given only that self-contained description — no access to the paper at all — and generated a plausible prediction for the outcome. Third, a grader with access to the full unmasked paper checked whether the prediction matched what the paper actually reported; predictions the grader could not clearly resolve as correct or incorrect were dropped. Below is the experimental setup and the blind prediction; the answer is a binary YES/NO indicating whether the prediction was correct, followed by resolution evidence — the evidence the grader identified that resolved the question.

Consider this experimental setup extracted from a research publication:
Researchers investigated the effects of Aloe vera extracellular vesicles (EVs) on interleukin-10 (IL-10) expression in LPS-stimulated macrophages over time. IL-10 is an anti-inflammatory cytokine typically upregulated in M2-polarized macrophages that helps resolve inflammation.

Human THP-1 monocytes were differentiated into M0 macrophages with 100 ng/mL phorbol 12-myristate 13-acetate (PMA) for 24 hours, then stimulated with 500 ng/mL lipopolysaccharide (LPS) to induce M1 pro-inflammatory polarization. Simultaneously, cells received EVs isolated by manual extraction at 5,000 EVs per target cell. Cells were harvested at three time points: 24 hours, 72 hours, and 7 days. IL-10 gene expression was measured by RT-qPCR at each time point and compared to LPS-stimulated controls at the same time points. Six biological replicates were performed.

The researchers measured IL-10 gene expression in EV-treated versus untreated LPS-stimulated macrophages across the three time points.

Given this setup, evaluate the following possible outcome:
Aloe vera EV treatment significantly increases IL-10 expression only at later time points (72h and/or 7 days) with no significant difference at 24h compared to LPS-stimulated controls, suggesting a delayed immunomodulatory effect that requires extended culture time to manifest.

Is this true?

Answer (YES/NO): NO